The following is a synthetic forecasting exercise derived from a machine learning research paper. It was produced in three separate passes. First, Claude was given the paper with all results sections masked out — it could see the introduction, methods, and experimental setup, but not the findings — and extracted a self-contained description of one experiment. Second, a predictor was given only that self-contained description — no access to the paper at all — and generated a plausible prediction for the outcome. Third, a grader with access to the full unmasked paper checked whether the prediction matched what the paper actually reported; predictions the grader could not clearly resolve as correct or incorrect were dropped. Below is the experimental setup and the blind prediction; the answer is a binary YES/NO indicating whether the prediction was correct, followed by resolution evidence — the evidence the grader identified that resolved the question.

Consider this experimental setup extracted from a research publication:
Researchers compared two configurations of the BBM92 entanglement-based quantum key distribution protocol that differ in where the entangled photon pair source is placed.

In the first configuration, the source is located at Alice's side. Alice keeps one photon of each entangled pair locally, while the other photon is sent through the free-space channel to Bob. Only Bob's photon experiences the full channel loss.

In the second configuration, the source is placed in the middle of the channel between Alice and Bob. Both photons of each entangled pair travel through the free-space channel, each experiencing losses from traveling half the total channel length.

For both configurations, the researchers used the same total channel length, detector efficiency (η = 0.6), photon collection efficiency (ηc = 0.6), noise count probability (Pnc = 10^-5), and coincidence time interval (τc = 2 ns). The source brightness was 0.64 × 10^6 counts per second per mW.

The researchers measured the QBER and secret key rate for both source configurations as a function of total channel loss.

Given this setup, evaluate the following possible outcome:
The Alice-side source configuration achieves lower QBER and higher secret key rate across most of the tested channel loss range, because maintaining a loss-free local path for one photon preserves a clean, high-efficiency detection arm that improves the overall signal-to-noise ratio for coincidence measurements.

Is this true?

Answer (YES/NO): NO